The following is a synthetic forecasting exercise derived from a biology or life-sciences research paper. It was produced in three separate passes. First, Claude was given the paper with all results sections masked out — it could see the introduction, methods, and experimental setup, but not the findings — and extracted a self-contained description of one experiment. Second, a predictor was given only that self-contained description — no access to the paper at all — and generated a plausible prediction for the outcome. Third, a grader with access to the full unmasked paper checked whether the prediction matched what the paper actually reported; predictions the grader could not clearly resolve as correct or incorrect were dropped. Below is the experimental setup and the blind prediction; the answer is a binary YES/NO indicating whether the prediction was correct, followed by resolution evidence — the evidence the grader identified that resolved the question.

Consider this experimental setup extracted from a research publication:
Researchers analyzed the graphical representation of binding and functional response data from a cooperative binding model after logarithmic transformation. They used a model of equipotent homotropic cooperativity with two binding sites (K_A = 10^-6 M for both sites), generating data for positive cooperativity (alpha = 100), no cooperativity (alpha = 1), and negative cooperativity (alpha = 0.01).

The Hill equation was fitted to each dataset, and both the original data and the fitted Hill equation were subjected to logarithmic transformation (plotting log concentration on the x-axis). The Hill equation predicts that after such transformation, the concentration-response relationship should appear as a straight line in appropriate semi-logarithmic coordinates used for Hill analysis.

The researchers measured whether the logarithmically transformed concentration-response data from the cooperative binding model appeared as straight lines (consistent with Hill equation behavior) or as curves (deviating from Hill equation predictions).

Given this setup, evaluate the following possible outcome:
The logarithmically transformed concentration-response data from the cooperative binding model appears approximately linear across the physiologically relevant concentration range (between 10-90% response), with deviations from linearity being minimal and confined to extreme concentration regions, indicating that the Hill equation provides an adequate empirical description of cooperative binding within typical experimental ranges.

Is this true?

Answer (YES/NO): NO